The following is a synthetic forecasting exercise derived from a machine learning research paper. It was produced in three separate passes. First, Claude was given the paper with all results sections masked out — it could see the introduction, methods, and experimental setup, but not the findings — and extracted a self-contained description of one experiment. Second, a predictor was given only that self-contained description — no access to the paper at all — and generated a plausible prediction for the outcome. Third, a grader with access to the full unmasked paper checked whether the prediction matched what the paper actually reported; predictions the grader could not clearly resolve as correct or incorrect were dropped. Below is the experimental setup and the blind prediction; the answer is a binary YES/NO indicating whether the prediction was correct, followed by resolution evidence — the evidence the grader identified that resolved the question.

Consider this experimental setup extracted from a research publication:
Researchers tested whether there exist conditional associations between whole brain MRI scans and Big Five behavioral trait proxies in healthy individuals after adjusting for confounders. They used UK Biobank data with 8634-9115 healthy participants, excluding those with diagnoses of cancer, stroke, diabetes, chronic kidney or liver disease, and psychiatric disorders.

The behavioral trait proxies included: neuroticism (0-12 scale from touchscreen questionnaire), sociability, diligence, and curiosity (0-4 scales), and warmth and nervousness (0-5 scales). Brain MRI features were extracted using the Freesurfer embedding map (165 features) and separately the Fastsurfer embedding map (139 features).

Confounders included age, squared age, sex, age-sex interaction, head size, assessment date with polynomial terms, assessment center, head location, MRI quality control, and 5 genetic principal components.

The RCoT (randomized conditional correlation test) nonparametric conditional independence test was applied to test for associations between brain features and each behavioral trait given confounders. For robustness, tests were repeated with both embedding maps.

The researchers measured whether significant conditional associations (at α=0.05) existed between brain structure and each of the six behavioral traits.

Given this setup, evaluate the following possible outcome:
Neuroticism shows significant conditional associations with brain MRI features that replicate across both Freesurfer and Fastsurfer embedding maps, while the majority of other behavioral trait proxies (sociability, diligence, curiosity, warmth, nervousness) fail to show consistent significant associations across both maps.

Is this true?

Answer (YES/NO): NO